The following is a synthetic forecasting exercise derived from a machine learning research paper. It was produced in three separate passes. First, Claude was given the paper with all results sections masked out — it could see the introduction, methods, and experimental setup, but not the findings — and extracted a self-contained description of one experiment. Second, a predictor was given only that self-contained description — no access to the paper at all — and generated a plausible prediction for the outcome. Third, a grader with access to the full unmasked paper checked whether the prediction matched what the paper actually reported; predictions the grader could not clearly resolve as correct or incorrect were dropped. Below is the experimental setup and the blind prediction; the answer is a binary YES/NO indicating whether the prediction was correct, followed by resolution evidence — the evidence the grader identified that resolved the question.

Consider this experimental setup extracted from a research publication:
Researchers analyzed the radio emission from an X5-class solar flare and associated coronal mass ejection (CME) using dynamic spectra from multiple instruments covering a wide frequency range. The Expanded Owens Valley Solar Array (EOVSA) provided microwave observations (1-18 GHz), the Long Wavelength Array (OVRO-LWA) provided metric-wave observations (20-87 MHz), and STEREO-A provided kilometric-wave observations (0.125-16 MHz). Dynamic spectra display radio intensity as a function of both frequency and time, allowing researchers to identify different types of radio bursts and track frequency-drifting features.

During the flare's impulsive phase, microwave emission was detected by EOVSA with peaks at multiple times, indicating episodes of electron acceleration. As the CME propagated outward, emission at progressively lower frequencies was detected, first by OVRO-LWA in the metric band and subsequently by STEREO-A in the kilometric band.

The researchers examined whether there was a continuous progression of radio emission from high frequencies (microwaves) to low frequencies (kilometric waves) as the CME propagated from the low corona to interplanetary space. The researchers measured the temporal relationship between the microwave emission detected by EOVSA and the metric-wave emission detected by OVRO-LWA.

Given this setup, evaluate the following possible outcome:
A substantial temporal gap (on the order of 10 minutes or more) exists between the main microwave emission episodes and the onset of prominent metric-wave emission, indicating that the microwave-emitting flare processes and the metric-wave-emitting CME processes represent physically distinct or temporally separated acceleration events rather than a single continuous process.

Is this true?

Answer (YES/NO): NO